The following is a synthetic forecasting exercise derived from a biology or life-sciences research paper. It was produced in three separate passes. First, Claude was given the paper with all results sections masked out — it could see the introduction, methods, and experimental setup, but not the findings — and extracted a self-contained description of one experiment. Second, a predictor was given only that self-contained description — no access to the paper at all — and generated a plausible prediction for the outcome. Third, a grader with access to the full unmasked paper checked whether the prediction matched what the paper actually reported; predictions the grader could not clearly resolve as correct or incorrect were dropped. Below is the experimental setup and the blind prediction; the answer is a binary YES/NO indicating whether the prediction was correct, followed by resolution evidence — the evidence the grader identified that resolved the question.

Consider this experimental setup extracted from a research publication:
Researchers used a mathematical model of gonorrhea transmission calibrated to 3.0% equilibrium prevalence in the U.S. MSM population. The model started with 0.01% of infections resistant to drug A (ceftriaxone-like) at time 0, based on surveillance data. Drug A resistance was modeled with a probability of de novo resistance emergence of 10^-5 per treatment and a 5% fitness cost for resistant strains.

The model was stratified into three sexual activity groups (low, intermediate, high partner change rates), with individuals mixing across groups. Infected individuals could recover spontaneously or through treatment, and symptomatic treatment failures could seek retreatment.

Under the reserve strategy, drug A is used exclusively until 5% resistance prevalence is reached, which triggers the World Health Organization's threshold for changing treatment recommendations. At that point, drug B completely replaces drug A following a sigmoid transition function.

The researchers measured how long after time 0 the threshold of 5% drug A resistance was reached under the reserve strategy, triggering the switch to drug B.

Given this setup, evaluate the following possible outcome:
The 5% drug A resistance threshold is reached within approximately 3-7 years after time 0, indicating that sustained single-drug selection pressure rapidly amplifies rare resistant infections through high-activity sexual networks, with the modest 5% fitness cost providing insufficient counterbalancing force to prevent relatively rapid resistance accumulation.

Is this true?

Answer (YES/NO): YES